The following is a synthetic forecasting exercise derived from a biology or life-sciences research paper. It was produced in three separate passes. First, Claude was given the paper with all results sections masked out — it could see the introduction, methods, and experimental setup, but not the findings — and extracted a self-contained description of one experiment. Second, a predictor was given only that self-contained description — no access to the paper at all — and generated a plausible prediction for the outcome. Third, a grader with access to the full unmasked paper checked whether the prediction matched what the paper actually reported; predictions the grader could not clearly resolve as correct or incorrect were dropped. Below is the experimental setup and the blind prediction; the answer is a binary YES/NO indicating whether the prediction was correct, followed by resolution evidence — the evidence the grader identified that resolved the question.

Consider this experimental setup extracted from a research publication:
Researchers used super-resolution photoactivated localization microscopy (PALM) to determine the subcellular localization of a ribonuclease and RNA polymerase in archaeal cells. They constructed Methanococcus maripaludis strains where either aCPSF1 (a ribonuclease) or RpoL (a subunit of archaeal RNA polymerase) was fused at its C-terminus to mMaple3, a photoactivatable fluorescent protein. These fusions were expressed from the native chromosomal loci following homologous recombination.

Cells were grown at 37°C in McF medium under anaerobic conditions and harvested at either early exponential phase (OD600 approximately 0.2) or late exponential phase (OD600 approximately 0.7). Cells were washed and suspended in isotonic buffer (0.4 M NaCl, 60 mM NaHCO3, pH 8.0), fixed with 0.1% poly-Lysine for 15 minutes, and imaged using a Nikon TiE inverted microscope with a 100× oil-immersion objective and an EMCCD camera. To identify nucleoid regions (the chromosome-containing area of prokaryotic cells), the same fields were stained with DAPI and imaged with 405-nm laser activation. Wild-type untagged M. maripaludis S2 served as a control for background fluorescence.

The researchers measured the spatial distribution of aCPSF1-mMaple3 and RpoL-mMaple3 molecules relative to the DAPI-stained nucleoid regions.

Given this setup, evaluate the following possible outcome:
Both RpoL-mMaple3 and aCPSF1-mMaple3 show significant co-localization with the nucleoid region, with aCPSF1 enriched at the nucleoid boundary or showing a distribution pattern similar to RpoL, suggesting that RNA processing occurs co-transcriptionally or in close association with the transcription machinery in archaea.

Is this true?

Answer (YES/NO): NO